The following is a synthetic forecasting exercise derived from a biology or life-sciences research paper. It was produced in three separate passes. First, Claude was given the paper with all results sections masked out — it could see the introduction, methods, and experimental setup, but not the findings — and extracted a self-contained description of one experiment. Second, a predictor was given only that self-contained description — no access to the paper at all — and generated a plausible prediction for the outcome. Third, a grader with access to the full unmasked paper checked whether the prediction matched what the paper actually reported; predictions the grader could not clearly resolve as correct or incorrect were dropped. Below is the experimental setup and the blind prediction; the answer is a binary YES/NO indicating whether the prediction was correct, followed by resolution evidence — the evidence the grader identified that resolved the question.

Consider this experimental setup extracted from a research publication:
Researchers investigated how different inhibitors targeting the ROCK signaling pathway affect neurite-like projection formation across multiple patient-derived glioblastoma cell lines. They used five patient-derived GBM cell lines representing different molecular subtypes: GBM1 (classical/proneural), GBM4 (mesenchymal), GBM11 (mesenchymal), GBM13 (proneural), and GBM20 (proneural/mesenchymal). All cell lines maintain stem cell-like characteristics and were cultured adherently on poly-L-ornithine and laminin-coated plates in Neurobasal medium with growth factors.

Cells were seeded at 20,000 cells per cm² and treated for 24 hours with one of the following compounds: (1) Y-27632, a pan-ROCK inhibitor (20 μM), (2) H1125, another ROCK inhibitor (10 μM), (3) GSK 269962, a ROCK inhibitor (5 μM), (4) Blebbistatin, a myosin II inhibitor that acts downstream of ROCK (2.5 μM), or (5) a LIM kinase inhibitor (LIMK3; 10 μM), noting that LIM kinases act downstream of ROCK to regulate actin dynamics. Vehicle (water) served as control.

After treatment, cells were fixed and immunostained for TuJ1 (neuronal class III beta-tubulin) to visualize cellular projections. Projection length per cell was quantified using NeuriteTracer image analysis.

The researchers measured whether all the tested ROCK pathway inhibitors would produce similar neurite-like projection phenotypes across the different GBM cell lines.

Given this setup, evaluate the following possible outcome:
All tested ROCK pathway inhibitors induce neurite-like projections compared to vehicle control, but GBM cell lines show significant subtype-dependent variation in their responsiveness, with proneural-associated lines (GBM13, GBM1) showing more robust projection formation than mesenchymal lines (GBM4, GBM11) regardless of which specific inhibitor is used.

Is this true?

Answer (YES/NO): NO